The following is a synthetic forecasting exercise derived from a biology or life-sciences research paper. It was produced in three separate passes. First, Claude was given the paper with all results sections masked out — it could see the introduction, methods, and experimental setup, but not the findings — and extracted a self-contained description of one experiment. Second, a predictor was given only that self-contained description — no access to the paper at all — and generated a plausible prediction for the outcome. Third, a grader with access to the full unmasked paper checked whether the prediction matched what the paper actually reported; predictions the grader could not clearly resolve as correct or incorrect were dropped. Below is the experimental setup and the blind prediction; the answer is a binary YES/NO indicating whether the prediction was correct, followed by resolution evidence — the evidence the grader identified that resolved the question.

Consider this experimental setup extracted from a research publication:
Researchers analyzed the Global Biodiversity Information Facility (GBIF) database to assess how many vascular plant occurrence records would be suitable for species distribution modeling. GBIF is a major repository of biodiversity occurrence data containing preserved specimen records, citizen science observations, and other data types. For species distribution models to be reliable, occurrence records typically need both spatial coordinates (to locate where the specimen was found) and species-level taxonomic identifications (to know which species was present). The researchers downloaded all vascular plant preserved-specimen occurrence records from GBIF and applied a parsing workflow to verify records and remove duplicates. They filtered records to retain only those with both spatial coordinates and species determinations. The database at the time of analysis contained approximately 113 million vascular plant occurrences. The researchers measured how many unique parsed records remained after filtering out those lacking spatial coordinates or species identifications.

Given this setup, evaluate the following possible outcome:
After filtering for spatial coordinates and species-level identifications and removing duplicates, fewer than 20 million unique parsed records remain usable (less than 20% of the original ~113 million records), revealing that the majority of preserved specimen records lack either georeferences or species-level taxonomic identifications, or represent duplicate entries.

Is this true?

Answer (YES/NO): NO